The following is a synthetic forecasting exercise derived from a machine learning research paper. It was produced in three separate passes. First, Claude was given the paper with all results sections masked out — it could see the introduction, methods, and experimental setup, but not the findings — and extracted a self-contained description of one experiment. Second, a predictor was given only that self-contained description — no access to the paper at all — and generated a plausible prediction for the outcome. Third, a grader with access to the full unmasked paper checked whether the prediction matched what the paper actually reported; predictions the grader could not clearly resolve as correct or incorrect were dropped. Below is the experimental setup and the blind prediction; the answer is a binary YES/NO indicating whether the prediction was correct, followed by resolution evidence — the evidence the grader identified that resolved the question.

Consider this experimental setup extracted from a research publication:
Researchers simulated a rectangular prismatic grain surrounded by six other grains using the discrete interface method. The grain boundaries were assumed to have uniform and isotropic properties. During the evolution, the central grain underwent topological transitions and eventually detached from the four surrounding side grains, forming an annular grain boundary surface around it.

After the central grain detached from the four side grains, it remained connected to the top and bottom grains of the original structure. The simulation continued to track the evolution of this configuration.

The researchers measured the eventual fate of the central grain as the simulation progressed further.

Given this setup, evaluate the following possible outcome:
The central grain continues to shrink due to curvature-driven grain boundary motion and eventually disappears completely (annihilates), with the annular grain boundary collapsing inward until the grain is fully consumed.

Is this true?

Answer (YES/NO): YES